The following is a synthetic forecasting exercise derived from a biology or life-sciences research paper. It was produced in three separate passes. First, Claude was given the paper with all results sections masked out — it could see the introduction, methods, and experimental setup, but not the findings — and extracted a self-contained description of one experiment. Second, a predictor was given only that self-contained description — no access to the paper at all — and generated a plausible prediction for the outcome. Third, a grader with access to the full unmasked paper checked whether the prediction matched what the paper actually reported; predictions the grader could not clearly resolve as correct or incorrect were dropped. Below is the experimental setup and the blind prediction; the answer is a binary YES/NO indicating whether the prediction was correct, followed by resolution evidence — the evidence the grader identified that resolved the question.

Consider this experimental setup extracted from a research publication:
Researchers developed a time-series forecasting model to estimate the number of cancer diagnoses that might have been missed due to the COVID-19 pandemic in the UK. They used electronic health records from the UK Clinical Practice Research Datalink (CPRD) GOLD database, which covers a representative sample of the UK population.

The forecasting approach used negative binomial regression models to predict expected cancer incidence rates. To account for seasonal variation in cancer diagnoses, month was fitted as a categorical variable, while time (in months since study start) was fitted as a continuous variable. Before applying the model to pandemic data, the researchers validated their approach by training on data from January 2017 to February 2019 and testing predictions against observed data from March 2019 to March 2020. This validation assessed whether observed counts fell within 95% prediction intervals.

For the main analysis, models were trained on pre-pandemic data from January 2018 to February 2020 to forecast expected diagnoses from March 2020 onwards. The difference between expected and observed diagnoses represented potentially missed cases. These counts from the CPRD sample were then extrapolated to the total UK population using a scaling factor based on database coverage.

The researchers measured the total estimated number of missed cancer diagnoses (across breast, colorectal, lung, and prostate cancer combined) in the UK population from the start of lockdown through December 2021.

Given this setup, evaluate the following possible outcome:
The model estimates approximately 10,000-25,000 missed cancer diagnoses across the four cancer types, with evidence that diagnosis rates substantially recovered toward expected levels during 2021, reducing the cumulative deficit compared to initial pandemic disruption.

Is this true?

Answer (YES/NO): NO